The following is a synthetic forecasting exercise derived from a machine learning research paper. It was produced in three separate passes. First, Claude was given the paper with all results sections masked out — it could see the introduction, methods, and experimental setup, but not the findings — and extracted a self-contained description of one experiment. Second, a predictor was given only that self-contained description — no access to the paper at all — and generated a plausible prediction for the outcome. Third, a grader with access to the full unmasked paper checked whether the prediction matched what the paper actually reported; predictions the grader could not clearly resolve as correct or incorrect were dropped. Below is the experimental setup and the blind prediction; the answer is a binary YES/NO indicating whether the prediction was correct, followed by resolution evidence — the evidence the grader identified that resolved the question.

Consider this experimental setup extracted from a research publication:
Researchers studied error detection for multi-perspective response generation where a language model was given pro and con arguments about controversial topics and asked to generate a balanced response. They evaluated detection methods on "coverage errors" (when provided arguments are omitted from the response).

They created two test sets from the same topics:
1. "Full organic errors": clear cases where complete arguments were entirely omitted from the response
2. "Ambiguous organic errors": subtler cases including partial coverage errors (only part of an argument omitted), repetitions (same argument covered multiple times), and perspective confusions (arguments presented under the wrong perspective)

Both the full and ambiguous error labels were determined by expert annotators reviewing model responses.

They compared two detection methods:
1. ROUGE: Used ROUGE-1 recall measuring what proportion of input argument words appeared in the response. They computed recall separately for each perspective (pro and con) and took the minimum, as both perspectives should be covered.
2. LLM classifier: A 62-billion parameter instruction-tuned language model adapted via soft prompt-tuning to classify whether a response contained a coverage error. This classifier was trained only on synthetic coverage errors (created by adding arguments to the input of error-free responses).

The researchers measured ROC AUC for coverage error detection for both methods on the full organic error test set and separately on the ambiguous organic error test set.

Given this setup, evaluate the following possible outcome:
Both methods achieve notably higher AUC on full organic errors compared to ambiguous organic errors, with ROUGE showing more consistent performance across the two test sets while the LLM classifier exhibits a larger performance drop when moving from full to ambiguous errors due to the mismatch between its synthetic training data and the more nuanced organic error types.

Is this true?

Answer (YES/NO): NO